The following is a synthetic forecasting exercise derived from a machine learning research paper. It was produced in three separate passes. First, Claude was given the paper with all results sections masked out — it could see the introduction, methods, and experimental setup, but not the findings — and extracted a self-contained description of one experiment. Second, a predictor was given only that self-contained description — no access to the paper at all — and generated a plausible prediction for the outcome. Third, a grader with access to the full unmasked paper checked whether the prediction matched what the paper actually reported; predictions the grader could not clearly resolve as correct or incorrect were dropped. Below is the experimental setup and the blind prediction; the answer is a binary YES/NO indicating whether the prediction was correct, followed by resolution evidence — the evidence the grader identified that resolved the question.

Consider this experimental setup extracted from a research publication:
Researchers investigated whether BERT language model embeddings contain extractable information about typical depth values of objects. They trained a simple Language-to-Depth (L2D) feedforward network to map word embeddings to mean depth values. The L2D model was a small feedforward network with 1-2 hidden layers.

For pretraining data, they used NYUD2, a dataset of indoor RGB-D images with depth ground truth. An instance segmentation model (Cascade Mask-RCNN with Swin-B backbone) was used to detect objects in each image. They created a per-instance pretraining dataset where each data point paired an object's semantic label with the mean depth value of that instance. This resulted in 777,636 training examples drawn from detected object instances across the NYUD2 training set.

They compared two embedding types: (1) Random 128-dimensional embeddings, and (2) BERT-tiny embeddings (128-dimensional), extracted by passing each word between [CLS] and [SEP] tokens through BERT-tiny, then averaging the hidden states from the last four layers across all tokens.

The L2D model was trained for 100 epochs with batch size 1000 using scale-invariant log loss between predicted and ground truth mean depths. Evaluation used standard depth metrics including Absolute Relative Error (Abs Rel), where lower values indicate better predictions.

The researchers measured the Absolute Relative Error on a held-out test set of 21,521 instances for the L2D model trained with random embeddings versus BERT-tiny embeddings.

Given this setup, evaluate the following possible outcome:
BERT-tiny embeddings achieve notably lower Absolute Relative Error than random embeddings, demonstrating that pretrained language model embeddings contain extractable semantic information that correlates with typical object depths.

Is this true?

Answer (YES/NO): NO